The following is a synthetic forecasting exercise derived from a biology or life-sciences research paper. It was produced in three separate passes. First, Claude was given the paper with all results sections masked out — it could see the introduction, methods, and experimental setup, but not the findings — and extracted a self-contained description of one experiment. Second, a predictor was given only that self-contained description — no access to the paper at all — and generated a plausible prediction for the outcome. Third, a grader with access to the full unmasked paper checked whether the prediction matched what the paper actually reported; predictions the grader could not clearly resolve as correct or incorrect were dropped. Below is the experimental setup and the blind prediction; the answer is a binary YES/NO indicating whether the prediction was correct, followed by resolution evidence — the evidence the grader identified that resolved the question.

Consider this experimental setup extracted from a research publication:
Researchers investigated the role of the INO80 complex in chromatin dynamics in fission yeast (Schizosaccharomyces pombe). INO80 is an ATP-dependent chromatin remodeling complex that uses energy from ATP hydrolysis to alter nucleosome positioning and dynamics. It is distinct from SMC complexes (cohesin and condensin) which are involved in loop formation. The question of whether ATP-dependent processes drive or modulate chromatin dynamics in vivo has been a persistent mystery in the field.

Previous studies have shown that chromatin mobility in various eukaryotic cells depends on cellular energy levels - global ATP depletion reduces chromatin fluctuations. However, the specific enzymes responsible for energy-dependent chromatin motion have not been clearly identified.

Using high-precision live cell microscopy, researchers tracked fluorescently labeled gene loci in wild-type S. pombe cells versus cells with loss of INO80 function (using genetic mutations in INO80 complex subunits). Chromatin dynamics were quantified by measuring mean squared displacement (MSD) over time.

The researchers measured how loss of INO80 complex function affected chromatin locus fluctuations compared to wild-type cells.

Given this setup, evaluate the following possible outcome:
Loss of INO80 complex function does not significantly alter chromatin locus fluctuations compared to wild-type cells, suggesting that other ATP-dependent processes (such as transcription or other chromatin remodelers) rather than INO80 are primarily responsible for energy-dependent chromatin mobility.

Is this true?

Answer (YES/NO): NO